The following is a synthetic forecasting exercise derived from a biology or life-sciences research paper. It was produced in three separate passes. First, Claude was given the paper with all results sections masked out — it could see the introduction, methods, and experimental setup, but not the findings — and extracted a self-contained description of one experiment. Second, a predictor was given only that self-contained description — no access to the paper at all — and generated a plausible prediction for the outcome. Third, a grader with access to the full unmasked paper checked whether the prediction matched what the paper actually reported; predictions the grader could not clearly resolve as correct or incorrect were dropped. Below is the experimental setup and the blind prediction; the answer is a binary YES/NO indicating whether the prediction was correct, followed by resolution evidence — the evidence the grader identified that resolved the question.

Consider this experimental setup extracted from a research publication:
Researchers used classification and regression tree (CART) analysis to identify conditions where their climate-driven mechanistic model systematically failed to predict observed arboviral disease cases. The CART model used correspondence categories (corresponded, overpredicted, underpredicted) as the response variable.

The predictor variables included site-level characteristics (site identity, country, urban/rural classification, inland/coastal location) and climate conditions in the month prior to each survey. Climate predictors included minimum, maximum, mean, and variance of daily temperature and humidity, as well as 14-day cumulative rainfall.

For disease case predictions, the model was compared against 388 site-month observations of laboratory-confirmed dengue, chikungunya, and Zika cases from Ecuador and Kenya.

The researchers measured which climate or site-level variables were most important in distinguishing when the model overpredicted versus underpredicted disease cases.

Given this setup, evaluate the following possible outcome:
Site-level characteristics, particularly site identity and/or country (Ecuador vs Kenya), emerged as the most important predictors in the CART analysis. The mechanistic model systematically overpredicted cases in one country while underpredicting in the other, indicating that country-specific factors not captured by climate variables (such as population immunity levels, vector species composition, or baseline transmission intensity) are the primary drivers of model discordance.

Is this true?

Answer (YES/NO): NO